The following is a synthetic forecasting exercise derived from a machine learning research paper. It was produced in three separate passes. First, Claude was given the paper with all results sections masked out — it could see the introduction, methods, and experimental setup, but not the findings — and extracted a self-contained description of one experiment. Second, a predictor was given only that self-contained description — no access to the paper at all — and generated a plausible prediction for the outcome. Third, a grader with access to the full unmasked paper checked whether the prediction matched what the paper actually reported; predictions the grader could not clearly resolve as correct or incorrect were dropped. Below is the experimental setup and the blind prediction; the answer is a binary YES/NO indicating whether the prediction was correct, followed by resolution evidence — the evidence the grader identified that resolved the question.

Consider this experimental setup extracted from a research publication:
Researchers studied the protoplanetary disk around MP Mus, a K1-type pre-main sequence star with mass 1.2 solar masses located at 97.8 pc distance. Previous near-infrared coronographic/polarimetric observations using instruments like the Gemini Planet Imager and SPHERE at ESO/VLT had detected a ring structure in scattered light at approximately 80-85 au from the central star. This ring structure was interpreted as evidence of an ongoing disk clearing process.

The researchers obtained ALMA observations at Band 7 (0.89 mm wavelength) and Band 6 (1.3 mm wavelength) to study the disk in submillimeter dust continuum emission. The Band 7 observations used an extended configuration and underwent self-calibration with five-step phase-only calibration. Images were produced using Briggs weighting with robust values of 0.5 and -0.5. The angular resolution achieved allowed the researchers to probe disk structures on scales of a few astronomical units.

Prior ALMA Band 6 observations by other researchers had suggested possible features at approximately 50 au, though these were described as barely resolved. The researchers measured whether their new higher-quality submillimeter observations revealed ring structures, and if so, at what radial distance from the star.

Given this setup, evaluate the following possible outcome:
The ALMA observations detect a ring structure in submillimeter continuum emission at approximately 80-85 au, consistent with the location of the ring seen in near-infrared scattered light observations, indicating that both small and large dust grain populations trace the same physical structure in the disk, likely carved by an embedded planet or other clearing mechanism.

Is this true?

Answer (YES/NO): NO